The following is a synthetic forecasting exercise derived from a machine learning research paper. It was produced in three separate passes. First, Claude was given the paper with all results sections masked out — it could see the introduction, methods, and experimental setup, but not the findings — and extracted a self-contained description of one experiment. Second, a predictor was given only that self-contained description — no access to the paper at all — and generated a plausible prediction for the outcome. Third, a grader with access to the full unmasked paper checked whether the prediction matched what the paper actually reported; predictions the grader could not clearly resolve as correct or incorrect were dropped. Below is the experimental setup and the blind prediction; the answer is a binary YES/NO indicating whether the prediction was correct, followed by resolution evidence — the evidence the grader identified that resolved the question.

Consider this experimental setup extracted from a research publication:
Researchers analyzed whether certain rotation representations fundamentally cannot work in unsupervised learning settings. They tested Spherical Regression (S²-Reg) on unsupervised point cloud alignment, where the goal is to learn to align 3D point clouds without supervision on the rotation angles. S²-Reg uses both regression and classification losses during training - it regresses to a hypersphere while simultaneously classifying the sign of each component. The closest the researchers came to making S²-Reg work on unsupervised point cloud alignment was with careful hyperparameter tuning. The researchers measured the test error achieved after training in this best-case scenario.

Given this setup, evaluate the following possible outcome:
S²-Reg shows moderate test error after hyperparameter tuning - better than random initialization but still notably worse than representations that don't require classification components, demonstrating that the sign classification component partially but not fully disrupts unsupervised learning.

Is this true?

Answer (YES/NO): NO